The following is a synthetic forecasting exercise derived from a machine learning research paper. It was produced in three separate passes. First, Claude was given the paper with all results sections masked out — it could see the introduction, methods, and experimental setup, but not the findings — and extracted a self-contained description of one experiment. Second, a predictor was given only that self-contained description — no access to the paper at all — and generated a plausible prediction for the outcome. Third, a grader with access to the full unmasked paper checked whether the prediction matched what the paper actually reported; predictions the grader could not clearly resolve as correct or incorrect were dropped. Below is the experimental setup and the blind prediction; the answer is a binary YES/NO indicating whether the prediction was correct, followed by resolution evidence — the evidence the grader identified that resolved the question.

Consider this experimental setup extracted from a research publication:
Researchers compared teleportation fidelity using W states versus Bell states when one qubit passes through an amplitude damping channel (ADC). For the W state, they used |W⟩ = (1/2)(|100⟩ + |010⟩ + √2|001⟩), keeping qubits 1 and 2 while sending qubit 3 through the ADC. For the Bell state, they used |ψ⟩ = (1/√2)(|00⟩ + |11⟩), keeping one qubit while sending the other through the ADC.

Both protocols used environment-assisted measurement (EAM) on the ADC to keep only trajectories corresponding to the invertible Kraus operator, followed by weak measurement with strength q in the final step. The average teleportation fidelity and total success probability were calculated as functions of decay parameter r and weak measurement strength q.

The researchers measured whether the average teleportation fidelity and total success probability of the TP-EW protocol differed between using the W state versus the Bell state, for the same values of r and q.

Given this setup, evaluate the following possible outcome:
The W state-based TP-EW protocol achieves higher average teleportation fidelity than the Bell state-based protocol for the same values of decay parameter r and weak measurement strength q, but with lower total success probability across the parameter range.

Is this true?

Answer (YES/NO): NO